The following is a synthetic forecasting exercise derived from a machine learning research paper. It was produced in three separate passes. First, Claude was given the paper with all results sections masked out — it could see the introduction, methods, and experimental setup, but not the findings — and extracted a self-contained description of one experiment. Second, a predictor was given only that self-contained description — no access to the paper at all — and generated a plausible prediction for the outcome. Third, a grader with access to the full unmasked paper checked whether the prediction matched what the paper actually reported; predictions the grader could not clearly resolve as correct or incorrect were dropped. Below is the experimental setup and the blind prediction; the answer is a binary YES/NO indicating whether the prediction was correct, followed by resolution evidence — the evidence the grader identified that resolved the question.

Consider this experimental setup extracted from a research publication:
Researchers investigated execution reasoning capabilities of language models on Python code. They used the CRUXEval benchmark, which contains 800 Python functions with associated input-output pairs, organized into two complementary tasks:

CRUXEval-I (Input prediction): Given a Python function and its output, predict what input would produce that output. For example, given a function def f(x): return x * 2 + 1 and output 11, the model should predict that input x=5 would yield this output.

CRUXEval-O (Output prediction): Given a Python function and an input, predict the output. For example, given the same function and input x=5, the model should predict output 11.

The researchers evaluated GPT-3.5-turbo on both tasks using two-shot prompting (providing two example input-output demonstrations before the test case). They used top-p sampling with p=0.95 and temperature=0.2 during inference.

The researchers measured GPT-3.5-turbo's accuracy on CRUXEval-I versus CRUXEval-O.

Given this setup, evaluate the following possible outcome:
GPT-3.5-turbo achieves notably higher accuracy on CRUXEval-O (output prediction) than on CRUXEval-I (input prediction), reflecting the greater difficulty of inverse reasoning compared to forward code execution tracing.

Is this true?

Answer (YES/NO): YES